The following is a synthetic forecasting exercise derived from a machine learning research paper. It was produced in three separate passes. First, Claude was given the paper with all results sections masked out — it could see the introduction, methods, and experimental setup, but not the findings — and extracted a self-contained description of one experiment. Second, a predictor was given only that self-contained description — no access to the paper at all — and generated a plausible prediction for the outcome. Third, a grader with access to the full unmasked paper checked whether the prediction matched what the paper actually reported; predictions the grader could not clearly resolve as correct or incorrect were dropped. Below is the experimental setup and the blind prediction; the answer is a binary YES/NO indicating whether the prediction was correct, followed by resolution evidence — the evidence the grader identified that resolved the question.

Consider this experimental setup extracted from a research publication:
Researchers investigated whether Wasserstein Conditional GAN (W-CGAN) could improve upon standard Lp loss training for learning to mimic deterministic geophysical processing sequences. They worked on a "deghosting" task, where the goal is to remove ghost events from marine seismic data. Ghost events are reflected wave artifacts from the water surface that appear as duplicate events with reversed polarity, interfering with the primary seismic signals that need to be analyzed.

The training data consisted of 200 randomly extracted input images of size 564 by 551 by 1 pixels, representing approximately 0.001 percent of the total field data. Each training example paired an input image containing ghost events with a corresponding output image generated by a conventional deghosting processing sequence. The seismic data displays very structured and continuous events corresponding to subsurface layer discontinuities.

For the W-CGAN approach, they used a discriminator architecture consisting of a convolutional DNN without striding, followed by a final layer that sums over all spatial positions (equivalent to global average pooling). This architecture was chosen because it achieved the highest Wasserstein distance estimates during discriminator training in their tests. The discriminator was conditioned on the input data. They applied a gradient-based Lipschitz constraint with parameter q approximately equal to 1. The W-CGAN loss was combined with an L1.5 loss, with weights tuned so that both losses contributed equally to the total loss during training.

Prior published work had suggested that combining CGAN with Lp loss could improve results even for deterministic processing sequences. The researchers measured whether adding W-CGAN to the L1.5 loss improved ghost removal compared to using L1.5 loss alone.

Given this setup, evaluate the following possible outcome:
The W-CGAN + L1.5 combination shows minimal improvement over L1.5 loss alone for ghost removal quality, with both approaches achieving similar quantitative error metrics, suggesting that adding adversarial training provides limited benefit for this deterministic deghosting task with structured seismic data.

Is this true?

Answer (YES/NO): NO